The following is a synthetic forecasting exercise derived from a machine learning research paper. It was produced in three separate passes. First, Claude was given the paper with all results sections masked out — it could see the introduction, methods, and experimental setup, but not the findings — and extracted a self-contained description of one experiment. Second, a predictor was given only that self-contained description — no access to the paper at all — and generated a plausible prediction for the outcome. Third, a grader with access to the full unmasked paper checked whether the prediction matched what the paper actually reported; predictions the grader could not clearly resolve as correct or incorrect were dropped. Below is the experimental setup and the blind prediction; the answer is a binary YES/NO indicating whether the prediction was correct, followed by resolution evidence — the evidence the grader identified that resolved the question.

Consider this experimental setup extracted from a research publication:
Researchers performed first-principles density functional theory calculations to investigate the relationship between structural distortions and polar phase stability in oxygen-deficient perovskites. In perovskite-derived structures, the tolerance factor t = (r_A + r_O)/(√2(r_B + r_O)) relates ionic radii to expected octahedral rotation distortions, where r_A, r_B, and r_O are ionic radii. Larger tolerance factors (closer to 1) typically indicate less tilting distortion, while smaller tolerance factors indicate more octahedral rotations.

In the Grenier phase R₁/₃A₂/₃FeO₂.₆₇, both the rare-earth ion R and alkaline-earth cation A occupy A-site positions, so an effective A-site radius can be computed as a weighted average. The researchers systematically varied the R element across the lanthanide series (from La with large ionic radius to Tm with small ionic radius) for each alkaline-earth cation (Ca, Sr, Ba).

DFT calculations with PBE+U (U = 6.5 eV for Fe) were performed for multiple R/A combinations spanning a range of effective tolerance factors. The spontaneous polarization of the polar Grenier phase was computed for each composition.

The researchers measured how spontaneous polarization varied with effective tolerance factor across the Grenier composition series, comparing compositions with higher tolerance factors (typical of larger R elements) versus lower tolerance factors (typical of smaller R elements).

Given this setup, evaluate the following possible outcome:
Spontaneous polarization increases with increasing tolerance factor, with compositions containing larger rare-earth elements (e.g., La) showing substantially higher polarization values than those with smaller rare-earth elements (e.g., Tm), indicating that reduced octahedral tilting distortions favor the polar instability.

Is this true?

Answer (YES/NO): NO